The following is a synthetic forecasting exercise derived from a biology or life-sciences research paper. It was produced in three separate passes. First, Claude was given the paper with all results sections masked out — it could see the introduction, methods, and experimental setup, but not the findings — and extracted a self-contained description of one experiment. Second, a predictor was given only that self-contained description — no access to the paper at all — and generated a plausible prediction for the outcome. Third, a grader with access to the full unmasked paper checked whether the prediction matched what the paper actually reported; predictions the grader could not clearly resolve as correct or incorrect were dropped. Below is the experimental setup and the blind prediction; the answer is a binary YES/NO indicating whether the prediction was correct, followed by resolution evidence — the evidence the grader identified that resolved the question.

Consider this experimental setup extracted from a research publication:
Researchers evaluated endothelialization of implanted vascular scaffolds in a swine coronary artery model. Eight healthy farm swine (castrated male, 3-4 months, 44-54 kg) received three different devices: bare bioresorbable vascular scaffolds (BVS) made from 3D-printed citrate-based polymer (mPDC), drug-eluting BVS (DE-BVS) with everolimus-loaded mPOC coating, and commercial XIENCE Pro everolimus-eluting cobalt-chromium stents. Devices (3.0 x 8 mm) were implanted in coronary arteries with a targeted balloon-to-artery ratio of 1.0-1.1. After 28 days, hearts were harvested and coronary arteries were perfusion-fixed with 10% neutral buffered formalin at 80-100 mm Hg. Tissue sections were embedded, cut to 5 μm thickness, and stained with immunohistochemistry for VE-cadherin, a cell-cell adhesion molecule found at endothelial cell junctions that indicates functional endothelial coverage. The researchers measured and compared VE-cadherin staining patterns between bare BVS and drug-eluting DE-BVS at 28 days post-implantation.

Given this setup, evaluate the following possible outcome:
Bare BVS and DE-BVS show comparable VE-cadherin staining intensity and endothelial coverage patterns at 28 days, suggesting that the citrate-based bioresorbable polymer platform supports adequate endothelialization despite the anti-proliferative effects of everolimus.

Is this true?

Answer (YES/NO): YES